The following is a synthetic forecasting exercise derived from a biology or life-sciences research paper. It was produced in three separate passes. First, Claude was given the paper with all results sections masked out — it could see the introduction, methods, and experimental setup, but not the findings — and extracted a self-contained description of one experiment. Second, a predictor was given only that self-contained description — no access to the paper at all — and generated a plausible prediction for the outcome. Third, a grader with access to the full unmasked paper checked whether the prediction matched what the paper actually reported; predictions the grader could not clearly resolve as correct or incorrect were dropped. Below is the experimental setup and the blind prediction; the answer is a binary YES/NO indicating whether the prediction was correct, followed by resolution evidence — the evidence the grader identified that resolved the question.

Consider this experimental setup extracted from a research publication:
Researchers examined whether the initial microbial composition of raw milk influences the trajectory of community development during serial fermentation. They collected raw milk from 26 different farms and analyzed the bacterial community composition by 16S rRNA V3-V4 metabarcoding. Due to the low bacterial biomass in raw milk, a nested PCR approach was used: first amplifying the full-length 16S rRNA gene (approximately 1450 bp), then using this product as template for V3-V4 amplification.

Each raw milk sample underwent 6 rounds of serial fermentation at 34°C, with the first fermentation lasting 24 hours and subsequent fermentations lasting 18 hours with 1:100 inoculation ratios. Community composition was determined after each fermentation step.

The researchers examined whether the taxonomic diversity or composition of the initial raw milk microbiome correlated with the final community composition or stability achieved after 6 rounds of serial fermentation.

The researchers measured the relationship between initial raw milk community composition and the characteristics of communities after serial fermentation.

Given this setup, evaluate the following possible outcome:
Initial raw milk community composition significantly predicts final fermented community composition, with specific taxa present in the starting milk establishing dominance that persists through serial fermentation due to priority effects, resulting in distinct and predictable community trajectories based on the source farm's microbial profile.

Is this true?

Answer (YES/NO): NO